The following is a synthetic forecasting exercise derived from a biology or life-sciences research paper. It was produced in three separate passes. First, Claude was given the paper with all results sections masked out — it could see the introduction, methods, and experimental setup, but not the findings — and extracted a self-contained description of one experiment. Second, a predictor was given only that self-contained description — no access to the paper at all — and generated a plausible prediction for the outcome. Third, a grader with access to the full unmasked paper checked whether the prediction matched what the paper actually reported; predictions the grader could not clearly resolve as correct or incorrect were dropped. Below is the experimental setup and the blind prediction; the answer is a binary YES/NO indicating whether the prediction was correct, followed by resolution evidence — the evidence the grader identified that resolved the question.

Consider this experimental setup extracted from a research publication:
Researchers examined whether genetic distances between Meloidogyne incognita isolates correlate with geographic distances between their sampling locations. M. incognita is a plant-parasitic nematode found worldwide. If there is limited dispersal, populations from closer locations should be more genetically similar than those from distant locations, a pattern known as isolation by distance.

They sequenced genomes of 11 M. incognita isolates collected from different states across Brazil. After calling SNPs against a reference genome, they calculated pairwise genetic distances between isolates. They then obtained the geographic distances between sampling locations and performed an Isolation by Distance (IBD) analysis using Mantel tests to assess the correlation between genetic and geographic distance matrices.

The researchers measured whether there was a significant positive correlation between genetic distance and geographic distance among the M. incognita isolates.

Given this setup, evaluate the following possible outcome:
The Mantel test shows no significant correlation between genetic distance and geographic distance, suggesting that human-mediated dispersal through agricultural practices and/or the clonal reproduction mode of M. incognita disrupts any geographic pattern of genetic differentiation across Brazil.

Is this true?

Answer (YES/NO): YES